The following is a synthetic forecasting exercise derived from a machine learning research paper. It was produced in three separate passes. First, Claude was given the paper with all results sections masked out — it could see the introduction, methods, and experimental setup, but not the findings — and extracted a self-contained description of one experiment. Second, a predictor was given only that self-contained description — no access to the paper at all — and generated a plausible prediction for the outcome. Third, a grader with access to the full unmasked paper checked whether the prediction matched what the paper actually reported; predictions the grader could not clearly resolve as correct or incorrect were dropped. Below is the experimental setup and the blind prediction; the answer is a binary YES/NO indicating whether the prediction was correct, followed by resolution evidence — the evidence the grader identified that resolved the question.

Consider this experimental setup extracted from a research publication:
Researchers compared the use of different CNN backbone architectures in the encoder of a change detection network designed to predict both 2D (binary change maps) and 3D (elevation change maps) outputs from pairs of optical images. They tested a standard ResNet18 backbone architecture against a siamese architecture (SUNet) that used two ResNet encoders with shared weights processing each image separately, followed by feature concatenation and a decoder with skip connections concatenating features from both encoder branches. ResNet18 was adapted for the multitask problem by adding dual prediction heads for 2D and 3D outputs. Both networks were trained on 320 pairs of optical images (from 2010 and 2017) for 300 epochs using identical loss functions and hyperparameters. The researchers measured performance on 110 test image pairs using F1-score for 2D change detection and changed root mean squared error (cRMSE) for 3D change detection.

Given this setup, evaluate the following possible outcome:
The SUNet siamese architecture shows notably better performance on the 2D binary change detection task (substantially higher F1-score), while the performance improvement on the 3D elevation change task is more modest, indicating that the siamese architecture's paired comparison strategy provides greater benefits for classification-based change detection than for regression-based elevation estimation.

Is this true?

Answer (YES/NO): NO